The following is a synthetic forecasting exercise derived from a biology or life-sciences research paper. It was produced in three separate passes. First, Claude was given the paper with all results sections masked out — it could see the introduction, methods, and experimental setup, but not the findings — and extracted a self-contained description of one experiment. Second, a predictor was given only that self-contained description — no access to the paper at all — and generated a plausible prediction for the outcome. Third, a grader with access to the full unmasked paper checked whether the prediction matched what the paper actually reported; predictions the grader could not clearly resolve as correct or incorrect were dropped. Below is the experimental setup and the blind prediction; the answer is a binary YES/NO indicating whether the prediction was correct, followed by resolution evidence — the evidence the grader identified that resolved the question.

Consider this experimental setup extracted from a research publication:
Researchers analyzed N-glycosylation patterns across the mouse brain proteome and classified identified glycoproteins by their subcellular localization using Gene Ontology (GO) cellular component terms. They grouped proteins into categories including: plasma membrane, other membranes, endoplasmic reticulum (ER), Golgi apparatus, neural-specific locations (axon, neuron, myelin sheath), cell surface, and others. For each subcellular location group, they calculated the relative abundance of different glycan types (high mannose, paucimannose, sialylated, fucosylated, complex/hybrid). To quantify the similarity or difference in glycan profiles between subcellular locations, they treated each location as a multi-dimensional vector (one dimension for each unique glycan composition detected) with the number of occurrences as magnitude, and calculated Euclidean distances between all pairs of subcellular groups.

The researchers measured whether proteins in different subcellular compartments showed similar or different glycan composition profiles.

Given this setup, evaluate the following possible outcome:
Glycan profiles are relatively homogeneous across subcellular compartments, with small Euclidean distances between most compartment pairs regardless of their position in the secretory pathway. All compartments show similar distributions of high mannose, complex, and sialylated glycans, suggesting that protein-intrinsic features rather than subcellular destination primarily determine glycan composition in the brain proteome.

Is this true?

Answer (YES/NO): NO